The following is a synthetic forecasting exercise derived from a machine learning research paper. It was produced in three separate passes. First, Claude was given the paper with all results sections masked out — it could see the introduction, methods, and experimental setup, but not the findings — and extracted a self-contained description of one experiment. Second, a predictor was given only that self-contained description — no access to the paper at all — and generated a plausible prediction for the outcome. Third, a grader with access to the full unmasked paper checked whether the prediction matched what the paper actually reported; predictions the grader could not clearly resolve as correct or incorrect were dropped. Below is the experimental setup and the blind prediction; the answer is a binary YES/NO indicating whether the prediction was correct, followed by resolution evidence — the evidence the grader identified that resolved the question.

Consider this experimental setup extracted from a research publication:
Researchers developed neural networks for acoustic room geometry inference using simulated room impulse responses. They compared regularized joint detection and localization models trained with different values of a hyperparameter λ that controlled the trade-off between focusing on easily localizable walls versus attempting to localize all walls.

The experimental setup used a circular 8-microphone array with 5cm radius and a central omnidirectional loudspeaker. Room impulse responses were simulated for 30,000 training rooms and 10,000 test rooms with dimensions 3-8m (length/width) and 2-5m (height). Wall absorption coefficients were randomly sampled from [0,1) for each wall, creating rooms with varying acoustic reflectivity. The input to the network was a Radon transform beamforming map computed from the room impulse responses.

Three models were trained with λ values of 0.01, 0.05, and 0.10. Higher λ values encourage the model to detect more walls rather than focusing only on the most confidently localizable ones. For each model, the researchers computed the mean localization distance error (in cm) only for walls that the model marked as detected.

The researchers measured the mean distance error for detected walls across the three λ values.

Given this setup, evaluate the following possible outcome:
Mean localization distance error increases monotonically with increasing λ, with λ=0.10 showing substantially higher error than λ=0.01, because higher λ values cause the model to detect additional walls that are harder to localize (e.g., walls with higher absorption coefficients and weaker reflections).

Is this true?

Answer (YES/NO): YES